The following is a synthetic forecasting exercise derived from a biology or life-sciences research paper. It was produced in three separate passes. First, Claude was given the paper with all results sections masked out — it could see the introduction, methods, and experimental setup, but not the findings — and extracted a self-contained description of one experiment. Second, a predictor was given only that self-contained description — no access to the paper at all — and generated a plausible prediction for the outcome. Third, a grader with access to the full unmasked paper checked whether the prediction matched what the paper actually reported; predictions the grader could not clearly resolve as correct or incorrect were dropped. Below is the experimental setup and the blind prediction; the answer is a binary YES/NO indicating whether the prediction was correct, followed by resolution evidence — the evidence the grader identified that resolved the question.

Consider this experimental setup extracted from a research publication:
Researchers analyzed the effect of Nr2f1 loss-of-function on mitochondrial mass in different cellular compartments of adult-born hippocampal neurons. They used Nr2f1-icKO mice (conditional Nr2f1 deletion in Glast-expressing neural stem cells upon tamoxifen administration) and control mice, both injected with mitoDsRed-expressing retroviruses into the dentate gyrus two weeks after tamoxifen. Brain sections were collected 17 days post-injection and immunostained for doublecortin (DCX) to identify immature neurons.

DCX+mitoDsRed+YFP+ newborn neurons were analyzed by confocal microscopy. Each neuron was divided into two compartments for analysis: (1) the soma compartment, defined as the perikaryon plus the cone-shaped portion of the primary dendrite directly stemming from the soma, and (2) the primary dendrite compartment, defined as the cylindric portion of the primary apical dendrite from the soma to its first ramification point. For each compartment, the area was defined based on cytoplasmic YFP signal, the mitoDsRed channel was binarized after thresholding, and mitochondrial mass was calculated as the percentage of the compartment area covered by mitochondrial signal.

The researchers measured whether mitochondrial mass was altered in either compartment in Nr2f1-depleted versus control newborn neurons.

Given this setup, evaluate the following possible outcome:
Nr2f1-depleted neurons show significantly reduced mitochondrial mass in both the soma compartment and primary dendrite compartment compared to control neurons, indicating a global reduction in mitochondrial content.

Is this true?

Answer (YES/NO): YES